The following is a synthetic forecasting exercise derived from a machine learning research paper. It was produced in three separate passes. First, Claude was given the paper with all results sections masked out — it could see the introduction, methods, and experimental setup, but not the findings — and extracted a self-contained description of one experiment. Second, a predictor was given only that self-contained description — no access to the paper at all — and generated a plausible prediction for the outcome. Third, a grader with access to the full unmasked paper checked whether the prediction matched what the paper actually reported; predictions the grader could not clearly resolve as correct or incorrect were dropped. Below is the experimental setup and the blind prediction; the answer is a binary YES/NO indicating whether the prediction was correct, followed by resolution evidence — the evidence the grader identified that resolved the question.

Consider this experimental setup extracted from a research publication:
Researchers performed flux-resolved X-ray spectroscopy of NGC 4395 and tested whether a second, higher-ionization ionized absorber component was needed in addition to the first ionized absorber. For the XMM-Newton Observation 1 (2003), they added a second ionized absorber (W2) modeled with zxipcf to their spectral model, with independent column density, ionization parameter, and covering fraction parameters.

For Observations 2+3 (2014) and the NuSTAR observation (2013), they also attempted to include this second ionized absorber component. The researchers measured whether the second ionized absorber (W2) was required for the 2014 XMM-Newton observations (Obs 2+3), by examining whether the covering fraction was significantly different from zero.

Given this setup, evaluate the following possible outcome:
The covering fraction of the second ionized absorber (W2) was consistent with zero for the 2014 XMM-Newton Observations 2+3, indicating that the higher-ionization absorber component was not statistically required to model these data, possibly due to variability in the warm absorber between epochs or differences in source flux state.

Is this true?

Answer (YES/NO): YES